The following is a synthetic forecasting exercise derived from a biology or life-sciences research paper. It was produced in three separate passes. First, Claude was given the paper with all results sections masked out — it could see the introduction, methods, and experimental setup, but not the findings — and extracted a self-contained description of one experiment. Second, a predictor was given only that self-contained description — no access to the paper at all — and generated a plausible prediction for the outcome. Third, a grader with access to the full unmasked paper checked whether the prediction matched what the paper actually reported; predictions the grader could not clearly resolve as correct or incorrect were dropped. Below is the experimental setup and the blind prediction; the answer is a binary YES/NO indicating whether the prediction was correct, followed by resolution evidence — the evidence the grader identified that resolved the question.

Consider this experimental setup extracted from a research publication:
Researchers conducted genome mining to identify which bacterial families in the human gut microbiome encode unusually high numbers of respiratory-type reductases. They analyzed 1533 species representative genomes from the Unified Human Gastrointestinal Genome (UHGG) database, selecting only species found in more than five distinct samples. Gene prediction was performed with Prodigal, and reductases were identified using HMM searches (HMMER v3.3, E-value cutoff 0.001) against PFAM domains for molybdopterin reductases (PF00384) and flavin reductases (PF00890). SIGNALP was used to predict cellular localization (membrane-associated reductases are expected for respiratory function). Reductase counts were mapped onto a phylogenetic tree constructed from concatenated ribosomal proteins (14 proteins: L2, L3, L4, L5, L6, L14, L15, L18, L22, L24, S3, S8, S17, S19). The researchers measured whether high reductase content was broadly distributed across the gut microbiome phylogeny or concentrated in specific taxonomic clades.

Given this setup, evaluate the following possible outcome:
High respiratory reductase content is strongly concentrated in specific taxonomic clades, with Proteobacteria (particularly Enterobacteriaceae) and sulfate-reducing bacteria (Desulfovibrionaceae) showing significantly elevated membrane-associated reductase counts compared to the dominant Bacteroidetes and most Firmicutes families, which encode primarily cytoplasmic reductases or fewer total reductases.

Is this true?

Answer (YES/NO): NO